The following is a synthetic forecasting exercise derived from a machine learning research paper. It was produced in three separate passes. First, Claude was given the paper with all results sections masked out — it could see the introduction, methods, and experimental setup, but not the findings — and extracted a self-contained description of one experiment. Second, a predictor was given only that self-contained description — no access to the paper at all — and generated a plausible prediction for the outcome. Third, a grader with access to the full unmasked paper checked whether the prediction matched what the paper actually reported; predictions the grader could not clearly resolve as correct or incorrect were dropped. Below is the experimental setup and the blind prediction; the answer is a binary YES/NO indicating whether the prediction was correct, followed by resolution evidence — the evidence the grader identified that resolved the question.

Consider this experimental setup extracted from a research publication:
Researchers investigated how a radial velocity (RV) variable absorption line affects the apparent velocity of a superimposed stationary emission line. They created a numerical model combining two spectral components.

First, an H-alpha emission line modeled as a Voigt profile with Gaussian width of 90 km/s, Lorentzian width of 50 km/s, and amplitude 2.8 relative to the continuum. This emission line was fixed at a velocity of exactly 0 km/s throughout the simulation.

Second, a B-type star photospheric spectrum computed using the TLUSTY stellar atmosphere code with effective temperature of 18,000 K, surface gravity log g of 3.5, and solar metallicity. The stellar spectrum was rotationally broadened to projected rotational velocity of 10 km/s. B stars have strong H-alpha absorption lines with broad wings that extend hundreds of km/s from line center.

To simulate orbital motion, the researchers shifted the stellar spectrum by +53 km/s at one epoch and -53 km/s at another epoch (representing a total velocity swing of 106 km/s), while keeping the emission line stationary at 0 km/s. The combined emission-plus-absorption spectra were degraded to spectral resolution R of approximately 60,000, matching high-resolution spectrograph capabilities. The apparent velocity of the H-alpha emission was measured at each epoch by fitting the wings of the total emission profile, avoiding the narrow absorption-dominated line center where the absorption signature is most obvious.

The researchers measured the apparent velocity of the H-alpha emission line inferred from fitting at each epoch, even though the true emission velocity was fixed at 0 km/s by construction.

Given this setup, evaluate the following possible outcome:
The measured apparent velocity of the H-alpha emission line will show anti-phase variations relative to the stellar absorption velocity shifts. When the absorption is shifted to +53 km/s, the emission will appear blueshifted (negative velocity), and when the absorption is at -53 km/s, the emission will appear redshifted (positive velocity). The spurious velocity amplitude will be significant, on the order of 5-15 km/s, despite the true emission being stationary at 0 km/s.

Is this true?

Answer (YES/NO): NO